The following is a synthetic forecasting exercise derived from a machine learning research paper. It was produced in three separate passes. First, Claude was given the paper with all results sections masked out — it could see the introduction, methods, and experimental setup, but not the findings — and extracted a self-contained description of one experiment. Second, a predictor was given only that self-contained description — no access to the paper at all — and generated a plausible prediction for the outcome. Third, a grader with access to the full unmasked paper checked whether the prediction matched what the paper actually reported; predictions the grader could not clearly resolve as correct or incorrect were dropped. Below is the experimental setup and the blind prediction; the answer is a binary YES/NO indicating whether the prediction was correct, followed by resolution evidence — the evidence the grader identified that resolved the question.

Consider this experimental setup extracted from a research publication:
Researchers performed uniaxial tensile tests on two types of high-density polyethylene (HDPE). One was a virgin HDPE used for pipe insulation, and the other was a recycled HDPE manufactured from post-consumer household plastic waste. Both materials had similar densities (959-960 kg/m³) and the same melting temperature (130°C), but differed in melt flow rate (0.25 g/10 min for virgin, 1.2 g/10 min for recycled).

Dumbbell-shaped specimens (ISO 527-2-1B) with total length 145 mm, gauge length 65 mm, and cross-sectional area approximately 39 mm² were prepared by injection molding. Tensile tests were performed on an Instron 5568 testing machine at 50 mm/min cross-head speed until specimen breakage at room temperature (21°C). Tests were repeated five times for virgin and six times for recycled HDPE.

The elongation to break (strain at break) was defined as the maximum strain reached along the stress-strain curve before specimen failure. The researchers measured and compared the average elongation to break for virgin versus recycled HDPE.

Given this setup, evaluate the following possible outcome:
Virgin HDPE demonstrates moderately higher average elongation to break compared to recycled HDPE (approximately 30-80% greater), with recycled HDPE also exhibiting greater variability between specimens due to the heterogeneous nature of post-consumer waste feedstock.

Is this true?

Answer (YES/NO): NO